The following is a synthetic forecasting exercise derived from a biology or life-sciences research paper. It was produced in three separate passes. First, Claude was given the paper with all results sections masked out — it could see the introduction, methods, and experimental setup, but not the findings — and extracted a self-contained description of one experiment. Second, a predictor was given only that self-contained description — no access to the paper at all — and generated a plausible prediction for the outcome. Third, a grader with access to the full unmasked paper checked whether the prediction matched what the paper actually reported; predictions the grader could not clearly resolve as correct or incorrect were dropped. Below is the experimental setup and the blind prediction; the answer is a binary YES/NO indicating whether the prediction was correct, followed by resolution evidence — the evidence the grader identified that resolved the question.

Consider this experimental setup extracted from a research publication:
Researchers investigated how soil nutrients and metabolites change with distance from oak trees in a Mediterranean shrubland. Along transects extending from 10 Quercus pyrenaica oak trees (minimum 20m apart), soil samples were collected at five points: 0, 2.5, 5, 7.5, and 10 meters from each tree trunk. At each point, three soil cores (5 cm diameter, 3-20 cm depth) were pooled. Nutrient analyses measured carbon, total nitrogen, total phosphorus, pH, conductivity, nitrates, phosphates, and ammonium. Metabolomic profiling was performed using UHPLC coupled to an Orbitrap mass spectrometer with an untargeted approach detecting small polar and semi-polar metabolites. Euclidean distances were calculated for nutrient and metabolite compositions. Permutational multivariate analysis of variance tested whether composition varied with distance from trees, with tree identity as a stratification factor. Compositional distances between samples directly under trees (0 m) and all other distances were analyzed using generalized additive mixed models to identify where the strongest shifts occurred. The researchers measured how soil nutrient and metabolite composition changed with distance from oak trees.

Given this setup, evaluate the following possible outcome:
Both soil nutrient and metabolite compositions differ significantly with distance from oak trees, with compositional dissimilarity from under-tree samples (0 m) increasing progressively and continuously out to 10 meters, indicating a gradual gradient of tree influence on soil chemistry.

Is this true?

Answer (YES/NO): NO